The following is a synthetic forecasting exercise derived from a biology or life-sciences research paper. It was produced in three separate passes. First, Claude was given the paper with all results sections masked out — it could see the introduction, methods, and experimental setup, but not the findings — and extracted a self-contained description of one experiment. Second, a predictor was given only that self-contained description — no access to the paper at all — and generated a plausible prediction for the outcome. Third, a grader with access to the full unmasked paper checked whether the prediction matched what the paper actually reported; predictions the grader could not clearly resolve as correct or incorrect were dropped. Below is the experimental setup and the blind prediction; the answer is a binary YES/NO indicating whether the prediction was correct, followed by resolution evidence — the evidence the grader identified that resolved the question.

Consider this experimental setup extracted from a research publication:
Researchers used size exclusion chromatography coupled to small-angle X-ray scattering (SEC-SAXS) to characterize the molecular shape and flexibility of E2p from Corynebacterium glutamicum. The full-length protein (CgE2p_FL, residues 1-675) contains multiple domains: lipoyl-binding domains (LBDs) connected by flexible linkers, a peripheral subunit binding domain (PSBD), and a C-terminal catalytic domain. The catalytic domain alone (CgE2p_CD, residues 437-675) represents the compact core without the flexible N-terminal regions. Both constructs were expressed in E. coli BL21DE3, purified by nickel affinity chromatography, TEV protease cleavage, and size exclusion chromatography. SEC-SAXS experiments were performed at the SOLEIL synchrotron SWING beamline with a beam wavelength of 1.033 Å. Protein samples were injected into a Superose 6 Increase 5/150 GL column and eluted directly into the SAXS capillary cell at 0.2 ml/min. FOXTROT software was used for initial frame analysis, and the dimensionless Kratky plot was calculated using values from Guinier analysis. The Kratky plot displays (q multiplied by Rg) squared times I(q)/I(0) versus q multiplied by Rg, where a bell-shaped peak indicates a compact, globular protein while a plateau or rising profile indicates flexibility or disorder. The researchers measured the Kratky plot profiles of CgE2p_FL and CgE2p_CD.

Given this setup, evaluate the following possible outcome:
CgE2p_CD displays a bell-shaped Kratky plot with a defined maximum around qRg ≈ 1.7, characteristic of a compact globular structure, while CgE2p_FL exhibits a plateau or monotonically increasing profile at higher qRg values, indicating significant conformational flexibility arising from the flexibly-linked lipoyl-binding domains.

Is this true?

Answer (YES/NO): NO